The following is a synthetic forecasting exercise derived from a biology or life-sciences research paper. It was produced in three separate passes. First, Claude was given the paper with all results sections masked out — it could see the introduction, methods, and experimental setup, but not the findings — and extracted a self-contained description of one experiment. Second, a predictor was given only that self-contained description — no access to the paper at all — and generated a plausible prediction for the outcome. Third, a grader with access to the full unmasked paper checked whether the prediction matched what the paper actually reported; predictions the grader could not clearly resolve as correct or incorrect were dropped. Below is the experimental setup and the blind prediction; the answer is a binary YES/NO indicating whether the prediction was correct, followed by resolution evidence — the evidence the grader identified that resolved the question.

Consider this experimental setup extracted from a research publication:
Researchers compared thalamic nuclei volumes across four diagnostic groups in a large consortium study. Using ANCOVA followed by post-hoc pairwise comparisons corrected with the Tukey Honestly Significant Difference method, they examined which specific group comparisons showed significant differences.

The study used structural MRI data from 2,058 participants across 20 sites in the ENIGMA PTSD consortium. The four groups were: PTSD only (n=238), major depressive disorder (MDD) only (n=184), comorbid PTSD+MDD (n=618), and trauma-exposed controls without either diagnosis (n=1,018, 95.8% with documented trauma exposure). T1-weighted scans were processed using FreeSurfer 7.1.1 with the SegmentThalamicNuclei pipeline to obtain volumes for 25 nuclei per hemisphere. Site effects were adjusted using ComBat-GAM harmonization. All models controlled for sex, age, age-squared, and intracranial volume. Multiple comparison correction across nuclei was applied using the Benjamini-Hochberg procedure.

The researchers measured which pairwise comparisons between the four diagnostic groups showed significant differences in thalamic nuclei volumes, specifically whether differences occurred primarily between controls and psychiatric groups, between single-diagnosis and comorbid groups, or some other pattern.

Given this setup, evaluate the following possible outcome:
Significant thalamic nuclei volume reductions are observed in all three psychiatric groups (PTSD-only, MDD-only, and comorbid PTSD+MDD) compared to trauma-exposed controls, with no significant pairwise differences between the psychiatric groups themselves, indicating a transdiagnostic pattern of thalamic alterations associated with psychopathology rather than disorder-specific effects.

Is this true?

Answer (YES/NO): NO